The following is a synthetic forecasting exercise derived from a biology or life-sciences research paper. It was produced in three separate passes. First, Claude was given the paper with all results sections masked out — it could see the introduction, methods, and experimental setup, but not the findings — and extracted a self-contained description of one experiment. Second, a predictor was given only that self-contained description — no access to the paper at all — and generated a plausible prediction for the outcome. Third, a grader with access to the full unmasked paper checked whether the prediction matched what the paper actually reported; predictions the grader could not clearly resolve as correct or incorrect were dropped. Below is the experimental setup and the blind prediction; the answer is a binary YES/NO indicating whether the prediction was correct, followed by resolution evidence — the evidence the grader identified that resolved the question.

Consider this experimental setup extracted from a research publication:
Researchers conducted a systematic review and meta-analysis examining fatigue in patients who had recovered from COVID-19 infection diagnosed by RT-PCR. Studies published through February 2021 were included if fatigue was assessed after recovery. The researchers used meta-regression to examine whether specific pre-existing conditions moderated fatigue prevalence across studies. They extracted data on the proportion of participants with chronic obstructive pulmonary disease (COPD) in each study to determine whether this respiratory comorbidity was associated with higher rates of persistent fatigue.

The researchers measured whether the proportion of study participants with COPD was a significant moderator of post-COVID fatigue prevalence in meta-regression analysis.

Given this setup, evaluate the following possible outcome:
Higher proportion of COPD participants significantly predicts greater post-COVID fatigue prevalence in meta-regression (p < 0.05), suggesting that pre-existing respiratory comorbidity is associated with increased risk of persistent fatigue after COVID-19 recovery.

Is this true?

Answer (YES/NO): NO